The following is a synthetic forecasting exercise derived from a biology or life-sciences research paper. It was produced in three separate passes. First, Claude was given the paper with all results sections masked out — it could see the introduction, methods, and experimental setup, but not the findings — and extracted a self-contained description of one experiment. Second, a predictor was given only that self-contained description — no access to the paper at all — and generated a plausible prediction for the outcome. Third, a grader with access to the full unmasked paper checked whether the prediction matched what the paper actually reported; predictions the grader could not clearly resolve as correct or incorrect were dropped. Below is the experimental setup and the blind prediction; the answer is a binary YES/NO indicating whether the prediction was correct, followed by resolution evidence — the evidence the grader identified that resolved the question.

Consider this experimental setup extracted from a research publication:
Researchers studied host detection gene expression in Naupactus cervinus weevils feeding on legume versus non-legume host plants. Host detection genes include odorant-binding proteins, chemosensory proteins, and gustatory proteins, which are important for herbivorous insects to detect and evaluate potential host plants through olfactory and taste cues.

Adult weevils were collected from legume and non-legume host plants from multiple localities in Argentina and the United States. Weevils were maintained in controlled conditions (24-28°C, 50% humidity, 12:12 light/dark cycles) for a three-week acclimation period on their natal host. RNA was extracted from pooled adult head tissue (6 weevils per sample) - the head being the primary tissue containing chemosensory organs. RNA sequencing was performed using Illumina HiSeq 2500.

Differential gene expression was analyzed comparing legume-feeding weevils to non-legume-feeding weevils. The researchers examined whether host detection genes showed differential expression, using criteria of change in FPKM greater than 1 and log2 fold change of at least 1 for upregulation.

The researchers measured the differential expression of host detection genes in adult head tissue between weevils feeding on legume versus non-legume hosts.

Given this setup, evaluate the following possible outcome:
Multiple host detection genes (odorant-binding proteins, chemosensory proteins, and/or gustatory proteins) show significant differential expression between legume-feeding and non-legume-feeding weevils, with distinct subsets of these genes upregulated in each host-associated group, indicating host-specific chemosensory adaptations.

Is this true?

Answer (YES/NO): NO